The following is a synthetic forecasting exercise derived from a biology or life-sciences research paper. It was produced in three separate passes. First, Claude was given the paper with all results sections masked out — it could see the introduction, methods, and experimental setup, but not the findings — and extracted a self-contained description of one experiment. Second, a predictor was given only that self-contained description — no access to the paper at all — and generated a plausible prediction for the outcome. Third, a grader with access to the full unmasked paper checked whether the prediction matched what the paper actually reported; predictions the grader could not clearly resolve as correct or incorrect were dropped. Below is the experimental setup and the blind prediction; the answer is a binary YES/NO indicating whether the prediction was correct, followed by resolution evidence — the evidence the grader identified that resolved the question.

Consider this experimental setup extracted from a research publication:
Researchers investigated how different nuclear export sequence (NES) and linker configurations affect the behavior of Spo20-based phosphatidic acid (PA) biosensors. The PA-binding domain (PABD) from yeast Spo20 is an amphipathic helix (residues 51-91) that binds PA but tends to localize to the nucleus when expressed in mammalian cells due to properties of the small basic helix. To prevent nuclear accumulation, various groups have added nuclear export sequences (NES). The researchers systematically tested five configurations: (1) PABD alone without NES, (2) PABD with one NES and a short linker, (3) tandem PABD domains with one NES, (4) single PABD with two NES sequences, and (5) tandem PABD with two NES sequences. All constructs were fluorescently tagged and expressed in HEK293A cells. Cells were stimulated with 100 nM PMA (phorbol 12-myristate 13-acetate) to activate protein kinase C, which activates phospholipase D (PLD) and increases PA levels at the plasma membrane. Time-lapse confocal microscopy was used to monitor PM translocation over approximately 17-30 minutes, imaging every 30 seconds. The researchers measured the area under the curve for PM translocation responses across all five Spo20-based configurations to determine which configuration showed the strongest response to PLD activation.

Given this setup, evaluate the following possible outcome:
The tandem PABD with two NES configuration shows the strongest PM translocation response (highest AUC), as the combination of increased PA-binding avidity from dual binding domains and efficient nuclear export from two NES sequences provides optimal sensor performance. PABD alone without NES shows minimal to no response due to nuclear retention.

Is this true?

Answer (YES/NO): NO